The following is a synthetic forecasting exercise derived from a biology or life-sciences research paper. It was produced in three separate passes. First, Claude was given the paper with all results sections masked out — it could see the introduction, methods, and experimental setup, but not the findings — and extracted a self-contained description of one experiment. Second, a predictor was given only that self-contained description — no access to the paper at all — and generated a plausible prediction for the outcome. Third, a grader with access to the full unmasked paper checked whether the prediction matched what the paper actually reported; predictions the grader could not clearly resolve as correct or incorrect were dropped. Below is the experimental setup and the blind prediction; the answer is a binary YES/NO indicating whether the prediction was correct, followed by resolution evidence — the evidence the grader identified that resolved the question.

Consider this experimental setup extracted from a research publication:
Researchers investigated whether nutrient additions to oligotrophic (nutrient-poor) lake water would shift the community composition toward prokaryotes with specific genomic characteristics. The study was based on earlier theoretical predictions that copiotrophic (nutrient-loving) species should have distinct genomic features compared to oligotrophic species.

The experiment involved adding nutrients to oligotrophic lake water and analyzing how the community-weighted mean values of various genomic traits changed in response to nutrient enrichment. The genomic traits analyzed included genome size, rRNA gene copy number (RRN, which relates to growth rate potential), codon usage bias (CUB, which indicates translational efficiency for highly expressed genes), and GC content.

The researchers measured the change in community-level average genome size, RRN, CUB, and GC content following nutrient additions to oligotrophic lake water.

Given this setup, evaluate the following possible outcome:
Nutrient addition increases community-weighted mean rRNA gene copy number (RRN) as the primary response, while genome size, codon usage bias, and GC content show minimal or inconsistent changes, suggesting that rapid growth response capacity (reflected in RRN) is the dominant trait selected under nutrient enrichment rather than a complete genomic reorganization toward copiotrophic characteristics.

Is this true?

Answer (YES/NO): NO